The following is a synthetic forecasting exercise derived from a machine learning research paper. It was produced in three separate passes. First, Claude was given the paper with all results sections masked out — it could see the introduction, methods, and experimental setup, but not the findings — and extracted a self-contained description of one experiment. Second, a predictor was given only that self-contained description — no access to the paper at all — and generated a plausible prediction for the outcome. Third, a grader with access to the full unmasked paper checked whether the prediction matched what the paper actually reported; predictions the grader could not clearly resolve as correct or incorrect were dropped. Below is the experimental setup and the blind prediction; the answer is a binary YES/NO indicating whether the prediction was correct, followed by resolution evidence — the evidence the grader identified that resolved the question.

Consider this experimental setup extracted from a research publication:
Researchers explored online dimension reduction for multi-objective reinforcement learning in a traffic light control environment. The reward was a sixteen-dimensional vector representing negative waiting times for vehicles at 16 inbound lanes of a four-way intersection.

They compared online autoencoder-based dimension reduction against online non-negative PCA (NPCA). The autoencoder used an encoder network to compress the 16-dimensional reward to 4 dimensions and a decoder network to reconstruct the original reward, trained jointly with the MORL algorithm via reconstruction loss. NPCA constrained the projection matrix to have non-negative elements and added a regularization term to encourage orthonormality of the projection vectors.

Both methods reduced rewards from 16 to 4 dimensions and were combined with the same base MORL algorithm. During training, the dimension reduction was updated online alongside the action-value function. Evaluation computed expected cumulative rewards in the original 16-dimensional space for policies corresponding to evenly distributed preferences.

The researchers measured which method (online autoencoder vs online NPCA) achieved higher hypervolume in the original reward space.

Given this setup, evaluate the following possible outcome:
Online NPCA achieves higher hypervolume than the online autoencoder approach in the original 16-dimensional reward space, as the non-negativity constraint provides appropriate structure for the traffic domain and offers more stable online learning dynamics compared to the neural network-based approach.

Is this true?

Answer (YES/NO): YES